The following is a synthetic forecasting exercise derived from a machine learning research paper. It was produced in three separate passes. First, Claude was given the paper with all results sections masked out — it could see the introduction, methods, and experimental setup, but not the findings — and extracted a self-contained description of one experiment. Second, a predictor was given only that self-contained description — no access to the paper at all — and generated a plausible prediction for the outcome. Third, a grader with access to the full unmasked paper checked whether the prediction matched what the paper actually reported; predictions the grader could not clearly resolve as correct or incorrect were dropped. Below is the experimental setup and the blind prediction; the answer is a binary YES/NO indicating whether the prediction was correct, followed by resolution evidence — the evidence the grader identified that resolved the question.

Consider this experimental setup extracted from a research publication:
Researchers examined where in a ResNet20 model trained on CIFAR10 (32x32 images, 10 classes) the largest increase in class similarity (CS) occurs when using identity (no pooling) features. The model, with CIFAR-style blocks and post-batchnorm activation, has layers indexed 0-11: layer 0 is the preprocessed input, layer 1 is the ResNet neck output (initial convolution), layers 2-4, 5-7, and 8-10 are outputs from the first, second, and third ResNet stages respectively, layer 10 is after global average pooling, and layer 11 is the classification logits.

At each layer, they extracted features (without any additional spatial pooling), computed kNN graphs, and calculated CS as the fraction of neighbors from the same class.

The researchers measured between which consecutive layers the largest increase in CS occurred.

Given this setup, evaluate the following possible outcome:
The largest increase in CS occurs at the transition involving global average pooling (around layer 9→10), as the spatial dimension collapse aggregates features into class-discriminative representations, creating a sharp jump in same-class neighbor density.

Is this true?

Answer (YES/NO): YES